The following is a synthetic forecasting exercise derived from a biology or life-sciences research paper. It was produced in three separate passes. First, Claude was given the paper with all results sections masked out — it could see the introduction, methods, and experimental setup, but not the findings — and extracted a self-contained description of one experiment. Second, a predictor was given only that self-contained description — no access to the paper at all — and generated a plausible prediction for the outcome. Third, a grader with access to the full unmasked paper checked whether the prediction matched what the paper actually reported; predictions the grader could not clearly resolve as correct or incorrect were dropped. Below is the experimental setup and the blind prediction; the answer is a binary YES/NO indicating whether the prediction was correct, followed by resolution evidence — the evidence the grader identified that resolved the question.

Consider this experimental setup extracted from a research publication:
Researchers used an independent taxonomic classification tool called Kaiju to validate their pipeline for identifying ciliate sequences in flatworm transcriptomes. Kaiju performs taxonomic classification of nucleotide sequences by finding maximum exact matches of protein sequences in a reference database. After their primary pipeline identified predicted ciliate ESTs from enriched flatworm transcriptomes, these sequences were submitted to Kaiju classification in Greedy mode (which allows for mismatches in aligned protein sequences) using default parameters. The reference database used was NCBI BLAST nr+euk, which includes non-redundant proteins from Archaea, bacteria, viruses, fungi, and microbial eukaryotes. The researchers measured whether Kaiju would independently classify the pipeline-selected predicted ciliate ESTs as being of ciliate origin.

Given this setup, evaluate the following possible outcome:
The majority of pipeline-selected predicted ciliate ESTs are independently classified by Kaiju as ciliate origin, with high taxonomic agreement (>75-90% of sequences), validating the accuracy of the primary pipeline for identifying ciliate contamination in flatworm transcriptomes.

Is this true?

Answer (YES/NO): YES